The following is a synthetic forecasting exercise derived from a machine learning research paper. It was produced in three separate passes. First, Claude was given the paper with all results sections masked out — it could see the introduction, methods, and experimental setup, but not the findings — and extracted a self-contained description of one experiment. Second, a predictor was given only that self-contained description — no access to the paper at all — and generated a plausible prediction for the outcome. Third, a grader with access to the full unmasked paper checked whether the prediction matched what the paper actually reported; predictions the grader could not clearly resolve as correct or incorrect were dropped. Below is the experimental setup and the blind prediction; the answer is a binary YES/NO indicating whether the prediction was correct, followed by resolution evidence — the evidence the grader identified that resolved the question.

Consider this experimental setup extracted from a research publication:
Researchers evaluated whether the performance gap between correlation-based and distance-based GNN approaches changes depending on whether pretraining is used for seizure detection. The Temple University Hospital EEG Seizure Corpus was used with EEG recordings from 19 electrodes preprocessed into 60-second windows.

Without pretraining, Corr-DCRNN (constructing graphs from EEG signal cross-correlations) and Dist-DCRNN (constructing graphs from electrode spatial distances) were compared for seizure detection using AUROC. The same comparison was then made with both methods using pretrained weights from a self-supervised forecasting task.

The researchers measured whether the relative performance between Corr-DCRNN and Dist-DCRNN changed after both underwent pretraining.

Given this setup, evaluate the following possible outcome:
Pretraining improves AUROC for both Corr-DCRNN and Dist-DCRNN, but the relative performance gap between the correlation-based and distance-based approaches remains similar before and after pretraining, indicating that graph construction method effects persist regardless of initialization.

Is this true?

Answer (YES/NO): NO